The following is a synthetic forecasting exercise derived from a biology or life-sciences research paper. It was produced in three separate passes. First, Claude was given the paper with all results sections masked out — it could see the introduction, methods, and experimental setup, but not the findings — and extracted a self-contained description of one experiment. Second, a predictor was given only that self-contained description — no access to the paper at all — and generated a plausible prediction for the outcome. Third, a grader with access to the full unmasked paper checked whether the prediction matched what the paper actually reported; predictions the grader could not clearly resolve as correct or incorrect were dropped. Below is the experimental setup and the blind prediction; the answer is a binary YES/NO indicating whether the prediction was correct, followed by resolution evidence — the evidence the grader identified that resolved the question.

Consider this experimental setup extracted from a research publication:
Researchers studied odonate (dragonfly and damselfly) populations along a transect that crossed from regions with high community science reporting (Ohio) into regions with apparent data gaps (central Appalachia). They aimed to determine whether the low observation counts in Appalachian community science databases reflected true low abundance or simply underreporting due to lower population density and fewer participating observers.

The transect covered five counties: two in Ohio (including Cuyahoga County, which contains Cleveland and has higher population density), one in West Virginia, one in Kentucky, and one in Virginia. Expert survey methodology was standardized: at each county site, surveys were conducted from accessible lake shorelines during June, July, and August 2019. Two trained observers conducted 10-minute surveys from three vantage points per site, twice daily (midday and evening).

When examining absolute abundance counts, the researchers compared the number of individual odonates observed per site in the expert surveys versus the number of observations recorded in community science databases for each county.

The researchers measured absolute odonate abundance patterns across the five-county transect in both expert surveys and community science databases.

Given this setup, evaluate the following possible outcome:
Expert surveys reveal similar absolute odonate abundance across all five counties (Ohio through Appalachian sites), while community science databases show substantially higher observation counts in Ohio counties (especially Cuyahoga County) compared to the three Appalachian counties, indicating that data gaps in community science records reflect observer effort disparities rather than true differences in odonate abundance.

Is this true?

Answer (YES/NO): NO